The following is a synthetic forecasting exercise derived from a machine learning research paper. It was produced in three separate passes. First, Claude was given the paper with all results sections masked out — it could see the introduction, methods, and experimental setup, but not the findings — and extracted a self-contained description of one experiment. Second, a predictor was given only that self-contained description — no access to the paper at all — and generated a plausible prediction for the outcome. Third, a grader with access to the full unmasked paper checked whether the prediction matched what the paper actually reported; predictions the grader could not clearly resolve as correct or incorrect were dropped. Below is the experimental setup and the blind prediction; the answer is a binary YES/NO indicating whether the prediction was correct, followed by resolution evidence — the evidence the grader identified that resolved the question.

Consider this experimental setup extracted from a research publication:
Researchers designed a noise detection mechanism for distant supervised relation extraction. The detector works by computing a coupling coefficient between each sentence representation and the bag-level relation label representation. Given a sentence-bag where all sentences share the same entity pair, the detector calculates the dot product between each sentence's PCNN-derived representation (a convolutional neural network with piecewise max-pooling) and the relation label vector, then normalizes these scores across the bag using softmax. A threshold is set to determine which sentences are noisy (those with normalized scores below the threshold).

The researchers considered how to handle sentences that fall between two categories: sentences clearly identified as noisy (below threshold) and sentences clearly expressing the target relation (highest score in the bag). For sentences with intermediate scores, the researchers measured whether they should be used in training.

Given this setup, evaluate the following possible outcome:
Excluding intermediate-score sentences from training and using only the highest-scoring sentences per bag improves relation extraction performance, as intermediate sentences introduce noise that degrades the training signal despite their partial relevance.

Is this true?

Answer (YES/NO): NO